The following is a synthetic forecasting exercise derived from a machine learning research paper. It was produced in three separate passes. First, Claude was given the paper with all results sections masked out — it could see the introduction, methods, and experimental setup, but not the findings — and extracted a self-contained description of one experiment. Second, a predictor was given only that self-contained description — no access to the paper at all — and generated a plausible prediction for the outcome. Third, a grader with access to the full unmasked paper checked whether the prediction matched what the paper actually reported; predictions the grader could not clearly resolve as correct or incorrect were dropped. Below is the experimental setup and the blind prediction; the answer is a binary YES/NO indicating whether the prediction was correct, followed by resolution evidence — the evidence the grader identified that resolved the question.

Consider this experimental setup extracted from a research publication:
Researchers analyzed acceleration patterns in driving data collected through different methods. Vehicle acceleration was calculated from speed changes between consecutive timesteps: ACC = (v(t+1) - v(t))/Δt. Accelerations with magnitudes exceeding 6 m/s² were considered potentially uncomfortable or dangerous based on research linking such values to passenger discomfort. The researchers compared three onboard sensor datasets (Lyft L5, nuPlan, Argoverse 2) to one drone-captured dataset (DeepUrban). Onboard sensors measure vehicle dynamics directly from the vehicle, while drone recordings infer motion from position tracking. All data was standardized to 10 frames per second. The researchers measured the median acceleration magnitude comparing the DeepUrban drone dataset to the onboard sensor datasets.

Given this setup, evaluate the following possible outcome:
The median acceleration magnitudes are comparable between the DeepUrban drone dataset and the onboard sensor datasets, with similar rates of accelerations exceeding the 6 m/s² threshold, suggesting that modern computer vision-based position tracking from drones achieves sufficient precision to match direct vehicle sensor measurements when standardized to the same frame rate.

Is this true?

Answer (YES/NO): NO